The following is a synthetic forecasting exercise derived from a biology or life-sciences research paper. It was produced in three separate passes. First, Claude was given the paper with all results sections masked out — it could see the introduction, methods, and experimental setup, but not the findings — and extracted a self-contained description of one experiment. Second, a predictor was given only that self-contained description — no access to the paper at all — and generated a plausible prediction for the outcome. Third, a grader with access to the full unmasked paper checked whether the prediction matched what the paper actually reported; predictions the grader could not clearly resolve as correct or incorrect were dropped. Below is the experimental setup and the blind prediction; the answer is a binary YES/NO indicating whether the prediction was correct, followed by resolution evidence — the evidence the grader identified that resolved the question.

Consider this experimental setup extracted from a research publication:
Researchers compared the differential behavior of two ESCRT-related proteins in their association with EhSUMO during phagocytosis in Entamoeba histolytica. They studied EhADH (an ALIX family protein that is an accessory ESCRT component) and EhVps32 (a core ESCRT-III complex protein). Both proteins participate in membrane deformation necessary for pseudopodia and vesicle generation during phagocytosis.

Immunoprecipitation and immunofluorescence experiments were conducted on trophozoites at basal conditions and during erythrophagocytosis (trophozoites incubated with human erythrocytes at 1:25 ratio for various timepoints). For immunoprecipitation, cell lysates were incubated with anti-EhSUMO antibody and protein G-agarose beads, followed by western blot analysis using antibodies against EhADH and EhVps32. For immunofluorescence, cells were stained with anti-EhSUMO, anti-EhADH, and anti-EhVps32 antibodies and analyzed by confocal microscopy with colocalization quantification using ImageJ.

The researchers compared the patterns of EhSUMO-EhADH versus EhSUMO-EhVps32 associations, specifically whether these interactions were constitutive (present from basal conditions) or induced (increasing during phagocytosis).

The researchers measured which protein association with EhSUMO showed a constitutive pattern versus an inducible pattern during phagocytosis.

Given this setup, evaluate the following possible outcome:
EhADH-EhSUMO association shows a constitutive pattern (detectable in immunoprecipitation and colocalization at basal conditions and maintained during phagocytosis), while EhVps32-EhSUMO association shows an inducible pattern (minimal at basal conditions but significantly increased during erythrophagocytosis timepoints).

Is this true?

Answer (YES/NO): NO